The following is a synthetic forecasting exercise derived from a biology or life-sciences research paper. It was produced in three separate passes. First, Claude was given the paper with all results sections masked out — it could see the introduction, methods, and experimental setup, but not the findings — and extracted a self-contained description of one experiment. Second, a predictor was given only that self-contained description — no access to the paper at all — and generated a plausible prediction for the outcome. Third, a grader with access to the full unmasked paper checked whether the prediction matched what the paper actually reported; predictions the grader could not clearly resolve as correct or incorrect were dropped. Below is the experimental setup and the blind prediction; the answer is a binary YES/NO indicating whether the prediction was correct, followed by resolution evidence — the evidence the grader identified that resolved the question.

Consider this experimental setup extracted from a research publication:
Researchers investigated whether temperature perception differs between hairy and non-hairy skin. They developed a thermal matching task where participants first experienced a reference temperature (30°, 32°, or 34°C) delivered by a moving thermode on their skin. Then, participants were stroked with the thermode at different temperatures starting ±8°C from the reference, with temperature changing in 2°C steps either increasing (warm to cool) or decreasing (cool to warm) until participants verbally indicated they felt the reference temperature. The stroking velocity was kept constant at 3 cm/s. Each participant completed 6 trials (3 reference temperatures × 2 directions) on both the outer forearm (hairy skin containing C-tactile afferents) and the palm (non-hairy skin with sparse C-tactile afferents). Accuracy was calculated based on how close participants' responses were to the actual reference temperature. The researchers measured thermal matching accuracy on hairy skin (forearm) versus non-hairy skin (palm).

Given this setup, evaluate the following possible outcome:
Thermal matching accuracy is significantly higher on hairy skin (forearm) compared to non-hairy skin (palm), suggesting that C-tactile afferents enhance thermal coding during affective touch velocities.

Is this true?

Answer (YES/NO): YES